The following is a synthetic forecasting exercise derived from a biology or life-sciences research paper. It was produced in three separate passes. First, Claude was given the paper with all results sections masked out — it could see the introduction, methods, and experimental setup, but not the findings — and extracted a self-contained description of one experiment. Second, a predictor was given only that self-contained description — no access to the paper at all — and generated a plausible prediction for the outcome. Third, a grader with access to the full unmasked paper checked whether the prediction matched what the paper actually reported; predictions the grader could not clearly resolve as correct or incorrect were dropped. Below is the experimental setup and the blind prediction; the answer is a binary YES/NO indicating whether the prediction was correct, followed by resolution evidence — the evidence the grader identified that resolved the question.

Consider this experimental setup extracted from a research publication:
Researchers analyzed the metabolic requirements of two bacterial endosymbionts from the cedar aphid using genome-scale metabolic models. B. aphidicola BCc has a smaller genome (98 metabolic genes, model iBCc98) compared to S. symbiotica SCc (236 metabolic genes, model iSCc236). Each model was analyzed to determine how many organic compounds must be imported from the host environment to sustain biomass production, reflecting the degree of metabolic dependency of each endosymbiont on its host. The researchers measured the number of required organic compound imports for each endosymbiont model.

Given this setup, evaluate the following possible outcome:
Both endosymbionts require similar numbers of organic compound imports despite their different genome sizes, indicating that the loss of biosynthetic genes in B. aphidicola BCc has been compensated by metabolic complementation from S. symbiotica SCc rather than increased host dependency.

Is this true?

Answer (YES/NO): NO